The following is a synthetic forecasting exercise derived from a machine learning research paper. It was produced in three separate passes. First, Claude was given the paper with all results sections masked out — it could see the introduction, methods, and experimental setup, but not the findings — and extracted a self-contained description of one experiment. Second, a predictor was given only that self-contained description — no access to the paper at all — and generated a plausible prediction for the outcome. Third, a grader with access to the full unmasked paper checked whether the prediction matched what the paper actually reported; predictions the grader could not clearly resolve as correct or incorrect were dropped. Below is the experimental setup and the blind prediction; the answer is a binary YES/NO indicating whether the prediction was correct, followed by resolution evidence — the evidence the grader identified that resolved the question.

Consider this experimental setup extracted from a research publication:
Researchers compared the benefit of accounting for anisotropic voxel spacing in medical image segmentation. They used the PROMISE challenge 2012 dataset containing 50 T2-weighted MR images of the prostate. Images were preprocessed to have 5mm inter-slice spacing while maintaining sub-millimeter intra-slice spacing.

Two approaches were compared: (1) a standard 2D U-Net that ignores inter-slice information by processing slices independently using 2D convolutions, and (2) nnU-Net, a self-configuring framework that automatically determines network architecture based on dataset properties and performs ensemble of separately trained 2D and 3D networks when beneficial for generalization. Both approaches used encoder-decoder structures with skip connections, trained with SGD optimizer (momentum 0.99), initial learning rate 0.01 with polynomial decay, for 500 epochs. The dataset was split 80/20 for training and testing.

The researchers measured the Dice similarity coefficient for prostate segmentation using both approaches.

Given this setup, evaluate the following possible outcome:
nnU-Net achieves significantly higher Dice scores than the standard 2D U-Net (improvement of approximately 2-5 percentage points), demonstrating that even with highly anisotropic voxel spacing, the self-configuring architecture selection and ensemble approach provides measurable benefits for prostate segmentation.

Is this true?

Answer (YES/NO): NO